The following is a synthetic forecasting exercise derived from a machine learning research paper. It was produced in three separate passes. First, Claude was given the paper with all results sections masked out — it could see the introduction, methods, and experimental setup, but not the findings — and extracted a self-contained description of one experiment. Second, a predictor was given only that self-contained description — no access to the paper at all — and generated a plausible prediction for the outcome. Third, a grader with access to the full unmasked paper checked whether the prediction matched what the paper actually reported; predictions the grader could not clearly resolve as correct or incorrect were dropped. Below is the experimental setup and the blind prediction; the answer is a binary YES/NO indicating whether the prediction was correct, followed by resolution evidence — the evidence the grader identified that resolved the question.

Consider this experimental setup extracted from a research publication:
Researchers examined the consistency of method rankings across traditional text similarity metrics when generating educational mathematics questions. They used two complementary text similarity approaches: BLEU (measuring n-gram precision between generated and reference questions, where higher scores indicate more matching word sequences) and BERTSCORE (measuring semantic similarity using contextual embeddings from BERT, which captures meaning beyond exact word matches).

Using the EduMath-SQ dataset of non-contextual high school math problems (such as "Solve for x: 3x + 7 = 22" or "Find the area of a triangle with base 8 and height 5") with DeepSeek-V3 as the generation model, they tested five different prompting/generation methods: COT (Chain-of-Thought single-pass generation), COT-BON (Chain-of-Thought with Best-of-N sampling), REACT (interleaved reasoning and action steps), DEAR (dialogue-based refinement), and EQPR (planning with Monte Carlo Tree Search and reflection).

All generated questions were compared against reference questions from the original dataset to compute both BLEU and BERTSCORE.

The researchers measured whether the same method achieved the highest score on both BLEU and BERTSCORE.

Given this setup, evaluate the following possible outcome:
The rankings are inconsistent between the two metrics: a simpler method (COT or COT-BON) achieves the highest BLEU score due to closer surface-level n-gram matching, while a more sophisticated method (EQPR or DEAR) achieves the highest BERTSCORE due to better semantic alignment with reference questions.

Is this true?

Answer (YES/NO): NO